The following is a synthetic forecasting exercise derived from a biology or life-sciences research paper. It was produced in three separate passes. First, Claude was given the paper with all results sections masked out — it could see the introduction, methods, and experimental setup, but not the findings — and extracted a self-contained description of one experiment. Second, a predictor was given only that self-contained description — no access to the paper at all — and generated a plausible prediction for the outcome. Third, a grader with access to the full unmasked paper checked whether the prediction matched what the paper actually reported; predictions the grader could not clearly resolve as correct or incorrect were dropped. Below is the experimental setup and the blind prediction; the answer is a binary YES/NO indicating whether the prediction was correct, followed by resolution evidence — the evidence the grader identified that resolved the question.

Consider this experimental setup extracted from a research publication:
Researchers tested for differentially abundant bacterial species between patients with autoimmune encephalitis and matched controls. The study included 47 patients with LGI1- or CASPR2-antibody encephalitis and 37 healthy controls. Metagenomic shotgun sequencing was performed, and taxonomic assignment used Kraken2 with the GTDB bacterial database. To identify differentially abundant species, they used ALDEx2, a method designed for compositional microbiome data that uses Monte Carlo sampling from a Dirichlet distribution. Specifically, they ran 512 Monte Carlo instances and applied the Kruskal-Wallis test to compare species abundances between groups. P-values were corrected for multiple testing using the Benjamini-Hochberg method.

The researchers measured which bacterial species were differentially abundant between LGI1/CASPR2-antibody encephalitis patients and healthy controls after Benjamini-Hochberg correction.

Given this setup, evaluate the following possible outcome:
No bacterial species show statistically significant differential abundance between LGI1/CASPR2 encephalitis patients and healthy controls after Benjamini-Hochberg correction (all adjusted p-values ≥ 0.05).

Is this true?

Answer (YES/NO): YES